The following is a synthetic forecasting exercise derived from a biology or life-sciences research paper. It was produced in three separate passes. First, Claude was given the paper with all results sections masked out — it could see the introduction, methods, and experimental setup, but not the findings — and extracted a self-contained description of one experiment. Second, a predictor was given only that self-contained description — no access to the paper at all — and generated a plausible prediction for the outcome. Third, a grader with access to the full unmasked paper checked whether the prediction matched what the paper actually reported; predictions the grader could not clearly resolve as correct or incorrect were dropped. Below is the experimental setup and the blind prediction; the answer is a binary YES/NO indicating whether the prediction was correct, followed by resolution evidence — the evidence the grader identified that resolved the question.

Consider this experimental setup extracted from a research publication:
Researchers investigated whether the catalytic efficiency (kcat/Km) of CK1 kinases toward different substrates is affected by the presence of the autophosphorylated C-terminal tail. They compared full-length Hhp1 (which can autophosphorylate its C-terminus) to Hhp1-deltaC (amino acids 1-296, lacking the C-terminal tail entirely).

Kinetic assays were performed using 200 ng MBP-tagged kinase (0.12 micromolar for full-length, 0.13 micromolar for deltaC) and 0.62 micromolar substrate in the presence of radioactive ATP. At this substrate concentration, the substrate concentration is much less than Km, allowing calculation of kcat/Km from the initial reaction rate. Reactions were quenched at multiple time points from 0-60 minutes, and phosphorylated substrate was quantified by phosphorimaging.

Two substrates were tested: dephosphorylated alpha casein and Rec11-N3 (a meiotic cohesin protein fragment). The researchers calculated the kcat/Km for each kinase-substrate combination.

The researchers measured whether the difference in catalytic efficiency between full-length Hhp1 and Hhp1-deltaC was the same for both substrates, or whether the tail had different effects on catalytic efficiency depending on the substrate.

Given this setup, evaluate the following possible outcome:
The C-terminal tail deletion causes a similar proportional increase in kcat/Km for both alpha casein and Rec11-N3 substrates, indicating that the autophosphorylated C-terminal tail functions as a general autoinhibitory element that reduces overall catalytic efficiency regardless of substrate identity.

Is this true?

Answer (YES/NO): NO